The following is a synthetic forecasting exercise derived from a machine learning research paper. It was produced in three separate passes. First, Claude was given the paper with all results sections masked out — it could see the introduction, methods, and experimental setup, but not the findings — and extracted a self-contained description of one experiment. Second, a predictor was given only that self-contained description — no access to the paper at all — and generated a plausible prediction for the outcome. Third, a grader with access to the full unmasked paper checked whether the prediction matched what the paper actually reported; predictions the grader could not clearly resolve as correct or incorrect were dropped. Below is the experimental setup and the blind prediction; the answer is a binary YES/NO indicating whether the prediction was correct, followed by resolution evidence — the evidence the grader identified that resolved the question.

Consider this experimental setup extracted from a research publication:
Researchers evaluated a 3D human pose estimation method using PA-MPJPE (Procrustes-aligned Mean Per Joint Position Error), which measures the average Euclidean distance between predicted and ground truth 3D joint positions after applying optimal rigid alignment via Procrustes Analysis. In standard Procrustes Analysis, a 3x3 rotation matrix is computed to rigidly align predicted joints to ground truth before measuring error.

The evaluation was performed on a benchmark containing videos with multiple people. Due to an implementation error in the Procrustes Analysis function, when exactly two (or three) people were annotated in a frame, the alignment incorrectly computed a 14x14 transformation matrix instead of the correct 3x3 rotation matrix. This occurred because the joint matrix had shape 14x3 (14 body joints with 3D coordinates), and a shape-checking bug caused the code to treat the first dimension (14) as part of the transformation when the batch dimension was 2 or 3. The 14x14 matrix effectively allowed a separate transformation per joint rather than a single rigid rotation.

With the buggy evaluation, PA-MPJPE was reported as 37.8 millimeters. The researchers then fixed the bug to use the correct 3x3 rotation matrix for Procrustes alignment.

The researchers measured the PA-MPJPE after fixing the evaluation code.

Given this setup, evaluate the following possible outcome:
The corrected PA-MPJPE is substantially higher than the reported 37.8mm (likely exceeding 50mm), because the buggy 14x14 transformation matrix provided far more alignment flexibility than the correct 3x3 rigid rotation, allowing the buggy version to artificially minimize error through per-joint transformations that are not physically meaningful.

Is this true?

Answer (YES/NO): YES